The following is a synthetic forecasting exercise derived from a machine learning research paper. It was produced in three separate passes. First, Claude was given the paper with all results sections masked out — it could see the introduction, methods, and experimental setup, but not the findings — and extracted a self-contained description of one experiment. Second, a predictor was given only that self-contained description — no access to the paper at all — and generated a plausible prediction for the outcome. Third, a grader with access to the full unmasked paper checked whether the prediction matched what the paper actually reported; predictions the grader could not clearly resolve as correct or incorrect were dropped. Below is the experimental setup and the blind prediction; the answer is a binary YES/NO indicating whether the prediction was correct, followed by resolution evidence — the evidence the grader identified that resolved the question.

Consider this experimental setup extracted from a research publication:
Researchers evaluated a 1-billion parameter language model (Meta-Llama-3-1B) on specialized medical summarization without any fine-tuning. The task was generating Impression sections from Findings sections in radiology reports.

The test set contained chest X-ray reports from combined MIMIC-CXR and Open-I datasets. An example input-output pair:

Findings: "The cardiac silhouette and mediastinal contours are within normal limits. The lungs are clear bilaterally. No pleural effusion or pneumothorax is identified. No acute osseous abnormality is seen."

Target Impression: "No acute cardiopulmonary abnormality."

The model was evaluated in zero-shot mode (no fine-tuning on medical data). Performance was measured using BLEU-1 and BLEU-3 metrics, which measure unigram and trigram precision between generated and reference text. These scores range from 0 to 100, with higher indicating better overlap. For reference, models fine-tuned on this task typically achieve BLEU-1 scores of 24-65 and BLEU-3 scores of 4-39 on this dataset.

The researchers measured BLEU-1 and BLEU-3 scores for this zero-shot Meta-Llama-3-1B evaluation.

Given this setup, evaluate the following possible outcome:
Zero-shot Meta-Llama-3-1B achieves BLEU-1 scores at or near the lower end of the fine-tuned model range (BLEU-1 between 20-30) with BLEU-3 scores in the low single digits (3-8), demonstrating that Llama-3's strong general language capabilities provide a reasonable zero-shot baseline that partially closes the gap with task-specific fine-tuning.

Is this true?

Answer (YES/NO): NO